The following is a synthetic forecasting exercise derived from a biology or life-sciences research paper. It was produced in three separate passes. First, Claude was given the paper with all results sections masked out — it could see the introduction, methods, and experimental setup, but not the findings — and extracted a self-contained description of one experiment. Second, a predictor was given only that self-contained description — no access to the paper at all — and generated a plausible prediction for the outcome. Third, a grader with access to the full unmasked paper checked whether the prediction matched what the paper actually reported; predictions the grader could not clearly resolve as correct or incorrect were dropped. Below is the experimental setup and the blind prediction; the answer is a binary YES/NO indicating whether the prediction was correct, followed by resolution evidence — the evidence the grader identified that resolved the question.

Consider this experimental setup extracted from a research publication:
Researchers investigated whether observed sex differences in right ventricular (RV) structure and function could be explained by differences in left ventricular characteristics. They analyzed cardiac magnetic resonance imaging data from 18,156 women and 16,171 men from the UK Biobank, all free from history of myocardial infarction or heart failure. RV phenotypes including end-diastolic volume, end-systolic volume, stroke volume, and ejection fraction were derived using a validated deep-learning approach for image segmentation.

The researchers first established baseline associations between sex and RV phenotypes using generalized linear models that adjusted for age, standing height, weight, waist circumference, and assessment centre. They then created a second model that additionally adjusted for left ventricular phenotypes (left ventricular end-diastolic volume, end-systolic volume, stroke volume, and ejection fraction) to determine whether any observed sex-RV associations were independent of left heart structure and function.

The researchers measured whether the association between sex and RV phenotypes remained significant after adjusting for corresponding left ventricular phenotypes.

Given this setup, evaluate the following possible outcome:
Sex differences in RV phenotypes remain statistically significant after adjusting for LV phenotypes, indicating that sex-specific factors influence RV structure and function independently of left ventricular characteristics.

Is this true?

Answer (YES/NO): YES